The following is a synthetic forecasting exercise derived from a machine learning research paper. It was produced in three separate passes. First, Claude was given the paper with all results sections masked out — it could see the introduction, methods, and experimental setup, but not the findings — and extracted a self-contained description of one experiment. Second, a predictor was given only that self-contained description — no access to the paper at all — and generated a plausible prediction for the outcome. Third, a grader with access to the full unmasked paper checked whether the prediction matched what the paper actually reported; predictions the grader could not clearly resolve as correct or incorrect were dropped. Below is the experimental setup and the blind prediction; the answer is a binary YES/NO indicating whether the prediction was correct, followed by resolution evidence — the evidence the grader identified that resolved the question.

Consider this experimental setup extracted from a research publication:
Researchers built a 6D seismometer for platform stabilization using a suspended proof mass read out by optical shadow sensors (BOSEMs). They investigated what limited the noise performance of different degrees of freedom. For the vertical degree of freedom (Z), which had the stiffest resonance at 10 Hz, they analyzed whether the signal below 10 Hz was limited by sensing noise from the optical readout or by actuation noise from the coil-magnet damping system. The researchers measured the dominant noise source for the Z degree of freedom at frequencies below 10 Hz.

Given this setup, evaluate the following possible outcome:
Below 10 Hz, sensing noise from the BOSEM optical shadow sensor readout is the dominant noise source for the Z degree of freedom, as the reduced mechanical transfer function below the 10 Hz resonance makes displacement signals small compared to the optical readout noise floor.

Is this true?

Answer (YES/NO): YES